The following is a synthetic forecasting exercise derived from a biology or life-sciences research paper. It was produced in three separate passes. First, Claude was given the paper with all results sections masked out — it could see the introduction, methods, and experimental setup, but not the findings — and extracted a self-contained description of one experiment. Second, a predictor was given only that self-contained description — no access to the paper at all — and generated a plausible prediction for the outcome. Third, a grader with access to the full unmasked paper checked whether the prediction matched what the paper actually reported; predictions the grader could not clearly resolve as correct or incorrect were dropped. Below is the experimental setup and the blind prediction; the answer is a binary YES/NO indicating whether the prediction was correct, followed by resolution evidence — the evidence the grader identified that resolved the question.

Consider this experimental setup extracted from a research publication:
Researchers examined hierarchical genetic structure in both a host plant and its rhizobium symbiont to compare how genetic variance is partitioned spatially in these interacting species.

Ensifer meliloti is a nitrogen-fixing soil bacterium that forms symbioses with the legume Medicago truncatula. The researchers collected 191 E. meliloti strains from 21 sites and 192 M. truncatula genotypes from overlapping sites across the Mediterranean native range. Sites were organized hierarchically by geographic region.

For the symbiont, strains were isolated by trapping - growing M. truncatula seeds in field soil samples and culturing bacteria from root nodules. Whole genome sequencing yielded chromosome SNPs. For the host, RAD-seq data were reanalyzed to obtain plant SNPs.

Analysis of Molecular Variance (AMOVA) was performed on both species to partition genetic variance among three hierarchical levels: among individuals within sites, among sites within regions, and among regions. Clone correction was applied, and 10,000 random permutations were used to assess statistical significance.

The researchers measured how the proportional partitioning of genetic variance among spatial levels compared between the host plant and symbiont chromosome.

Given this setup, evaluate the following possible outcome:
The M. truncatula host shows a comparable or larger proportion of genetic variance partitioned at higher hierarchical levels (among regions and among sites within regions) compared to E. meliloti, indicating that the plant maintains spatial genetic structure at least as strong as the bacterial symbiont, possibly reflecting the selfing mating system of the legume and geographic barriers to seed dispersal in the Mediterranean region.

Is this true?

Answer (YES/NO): YES